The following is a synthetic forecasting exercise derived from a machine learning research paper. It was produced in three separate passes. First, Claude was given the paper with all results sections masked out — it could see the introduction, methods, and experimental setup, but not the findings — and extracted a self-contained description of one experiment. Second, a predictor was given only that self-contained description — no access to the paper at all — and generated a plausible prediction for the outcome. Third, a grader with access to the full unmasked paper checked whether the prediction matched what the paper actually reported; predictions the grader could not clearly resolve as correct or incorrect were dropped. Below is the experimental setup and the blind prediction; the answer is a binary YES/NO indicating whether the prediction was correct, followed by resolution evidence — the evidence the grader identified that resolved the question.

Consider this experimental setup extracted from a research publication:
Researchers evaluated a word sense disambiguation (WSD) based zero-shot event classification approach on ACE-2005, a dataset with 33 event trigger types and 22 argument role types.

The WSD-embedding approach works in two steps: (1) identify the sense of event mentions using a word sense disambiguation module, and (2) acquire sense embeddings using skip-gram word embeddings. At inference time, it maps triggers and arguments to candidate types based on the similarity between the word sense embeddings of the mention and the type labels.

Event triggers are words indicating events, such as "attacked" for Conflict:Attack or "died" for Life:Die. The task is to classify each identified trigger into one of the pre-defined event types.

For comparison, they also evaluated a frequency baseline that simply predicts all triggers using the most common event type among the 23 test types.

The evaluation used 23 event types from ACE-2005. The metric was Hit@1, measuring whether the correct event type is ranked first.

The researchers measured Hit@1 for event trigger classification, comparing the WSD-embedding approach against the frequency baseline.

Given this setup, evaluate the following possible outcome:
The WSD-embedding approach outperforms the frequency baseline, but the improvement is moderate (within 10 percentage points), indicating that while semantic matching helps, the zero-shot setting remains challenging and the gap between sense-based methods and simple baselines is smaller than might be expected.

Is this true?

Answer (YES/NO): NO